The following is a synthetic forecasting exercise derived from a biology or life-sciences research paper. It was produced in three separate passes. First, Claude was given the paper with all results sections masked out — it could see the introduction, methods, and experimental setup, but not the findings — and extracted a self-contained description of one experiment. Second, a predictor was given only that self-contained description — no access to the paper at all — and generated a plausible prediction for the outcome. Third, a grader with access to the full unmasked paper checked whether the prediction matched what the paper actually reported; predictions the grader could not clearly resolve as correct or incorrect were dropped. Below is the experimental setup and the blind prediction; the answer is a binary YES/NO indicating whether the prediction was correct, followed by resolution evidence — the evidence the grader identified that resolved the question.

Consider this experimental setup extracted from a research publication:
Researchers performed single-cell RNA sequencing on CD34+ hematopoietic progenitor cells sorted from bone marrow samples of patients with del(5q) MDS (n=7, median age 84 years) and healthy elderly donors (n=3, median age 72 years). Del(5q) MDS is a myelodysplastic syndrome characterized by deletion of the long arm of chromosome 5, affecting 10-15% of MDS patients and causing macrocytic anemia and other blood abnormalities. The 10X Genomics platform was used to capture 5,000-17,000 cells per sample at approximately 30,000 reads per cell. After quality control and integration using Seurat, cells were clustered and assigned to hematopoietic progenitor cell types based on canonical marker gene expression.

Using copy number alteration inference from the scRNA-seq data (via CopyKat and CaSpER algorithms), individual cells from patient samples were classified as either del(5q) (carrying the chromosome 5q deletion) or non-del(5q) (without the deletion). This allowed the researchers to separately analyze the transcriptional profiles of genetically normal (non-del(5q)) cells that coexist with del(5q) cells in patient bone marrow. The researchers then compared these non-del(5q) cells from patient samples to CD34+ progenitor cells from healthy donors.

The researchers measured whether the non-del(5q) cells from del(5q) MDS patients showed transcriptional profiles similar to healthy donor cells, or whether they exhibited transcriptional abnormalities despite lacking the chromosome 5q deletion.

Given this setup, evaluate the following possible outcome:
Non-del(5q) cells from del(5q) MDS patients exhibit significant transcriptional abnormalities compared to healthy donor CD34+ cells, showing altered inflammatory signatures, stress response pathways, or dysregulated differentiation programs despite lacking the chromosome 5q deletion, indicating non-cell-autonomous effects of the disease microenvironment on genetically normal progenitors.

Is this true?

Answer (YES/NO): YES